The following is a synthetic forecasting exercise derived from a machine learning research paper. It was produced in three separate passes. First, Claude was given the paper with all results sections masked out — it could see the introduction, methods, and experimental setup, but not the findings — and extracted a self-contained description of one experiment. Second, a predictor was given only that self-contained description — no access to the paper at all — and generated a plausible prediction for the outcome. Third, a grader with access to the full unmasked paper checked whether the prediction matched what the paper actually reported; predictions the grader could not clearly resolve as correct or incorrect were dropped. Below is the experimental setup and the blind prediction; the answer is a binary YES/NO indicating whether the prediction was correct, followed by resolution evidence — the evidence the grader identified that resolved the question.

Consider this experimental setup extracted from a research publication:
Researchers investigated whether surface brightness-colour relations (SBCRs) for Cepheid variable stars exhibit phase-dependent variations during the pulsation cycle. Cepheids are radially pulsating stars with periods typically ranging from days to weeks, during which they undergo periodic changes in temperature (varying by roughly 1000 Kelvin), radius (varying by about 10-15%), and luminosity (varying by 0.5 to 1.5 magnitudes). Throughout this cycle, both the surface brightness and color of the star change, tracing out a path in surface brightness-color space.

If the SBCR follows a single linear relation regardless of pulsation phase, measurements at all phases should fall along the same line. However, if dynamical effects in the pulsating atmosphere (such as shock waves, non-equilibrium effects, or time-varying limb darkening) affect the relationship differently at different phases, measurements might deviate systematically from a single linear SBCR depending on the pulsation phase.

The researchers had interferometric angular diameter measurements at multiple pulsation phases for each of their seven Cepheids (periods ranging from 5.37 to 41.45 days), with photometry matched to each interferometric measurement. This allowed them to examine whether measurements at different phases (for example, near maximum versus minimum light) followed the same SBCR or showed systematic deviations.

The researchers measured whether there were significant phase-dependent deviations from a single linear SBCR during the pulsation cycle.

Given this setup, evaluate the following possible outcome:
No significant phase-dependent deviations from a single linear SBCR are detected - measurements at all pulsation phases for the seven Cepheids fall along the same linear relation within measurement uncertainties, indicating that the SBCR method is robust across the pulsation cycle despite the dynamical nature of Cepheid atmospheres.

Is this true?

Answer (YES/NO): YES